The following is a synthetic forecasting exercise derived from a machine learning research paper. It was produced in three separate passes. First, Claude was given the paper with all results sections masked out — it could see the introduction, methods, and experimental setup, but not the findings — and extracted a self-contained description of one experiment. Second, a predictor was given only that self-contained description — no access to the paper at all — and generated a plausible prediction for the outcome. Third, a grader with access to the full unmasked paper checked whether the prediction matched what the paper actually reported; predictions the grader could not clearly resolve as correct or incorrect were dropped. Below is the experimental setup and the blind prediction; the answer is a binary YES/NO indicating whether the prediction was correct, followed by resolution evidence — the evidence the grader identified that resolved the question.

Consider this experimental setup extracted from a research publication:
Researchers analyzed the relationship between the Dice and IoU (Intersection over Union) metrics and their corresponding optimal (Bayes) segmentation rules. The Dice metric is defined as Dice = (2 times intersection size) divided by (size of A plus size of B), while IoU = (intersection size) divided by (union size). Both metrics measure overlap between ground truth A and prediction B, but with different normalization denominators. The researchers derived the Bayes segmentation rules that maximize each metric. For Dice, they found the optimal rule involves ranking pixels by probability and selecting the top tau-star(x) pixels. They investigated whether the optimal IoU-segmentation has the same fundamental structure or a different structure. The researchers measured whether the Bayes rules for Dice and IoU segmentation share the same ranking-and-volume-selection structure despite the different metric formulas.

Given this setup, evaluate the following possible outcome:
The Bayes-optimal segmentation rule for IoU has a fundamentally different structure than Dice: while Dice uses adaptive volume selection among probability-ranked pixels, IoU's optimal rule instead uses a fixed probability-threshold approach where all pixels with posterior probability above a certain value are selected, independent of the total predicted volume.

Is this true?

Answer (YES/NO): NO